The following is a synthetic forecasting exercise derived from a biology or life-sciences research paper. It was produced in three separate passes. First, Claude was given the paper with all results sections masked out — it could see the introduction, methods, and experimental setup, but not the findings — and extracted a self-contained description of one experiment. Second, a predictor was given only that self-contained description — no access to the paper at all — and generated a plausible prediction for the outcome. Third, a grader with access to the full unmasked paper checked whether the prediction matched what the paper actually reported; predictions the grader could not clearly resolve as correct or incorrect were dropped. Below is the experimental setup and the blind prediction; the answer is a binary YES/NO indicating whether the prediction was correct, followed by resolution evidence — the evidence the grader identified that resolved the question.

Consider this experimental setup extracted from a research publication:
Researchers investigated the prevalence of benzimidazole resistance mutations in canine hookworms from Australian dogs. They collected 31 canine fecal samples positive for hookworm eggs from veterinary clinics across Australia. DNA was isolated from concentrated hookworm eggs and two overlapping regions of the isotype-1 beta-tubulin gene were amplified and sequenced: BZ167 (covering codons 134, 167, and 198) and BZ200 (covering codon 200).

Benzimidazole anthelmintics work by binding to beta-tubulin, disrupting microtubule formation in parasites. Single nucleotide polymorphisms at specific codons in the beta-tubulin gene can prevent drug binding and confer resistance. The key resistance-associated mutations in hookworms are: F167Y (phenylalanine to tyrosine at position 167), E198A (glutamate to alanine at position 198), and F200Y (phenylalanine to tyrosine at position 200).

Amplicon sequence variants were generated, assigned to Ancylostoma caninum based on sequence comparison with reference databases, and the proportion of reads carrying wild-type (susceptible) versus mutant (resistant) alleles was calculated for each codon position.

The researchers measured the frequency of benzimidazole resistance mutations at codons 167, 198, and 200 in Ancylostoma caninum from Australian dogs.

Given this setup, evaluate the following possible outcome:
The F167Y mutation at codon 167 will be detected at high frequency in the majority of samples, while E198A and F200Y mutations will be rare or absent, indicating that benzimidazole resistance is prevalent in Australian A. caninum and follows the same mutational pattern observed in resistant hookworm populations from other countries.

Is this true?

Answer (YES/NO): NO